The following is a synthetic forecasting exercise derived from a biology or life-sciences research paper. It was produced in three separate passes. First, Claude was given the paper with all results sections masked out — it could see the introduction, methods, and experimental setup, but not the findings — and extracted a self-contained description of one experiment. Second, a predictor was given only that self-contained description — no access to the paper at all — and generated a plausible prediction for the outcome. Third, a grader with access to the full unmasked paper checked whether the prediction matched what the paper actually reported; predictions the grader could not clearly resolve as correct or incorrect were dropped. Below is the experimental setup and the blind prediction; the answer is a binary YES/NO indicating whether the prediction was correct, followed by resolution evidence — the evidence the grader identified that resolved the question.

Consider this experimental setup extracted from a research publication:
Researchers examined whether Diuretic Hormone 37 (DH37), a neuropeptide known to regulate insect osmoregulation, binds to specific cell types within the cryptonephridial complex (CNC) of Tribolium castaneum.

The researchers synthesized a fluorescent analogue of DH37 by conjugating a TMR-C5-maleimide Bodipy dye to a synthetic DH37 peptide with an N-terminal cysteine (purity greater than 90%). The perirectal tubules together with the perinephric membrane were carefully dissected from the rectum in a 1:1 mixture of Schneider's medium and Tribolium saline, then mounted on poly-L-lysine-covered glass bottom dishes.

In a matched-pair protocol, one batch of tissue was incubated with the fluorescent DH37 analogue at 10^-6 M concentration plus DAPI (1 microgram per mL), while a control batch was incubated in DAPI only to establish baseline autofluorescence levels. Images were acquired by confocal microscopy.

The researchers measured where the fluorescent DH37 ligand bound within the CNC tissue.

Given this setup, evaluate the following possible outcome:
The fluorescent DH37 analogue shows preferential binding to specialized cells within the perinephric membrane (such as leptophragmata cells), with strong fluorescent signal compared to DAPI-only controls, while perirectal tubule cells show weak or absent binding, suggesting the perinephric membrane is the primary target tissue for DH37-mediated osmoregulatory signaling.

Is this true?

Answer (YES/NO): NO